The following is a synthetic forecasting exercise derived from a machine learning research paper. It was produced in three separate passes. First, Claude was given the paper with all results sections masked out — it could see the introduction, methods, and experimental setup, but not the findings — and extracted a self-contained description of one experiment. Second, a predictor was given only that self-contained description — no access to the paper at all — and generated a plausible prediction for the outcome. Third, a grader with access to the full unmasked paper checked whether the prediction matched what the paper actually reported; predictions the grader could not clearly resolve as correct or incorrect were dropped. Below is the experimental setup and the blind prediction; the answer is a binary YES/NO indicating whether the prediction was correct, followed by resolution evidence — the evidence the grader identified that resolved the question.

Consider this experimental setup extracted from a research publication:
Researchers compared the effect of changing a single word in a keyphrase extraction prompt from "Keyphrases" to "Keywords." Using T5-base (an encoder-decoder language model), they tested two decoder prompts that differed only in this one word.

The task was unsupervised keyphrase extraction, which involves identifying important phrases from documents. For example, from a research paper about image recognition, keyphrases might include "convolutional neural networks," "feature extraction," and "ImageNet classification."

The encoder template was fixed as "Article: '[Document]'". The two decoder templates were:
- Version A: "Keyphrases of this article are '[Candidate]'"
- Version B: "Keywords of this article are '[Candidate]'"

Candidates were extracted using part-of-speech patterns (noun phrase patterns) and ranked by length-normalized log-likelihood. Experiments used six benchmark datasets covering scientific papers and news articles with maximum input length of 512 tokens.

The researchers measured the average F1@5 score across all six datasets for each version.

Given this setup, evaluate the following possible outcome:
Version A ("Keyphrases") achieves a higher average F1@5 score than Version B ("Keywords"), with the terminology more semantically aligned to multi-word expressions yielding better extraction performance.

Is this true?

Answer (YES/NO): NO